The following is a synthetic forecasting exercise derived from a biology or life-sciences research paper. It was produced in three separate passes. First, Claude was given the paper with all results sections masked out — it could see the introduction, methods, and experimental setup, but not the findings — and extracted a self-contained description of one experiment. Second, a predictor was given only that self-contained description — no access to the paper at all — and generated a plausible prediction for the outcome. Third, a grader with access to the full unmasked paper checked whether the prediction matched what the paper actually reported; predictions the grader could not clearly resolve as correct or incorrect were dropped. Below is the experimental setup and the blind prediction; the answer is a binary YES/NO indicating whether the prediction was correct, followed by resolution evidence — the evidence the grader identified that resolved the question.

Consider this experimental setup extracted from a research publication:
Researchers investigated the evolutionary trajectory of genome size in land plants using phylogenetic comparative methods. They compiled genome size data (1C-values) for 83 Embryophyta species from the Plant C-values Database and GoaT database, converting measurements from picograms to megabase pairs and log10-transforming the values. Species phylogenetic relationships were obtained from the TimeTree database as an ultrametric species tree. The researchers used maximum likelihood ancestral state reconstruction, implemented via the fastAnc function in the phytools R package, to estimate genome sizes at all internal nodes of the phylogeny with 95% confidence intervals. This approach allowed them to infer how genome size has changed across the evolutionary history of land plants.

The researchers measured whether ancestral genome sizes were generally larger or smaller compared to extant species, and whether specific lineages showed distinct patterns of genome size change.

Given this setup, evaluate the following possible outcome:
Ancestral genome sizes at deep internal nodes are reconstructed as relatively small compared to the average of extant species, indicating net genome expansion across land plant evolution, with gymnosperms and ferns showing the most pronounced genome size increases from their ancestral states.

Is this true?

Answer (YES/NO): NO